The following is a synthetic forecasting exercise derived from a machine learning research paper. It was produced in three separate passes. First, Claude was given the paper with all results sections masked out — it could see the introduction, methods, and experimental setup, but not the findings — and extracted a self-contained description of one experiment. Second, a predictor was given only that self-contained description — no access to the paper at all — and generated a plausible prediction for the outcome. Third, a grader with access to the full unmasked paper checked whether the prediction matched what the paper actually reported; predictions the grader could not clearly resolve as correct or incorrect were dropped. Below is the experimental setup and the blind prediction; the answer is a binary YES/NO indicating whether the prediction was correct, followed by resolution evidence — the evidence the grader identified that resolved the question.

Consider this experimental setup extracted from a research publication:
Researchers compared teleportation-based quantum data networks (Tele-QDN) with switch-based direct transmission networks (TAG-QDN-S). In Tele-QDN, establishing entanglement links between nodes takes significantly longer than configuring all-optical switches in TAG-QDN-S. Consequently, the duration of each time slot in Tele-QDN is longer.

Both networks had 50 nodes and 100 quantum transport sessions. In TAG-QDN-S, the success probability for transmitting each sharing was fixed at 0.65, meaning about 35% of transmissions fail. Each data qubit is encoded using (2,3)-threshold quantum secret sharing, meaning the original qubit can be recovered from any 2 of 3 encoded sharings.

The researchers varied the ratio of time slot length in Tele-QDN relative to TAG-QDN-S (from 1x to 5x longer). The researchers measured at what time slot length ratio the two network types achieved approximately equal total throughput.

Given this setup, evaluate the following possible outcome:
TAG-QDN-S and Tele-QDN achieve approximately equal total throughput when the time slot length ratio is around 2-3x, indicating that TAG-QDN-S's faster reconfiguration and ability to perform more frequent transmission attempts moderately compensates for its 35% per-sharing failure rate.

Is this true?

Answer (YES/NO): YES